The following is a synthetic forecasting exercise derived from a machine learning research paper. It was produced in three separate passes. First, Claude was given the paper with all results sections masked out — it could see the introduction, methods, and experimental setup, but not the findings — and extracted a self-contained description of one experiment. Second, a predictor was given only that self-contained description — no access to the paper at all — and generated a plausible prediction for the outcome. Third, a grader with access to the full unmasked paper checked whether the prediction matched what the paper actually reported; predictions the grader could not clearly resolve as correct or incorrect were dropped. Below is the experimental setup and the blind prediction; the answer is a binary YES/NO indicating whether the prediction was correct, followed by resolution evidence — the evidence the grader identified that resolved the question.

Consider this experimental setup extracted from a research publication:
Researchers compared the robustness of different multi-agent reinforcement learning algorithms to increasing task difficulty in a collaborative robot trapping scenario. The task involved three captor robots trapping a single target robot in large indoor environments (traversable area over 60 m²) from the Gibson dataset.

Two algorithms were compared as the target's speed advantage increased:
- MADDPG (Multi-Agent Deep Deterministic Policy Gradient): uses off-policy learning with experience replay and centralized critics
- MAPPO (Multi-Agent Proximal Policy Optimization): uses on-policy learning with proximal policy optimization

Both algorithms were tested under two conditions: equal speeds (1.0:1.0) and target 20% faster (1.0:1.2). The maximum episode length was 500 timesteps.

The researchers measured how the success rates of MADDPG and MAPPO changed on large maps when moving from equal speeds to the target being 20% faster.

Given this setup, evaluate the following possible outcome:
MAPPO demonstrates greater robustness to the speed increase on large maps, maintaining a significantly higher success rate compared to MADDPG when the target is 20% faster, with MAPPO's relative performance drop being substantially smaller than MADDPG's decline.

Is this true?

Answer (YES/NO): YES